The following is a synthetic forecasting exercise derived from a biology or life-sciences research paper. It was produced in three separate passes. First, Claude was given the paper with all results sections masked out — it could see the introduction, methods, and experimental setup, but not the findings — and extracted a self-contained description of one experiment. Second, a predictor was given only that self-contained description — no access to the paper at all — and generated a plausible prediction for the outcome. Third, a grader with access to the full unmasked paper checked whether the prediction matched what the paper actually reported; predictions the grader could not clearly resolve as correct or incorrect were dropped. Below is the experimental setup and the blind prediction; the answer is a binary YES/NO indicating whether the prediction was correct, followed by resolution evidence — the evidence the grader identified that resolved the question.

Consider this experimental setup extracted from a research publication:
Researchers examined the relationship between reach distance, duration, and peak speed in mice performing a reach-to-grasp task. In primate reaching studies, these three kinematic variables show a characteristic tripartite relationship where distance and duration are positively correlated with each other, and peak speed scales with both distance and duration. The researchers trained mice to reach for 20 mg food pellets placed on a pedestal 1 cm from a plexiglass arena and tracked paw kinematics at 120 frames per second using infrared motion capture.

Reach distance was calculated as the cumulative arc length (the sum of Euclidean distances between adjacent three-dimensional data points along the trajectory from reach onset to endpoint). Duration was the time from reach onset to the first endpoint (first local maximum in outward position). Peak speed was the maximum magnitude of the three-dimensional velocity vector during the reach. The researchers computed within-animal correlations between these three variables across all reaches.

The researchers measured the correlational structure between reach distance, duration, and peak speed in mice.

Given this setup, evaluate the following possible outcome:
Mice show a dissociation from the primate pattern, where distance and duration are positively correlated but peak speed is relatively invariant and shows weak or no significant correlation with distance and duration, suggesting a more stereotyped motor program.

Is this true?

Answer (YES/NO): NO